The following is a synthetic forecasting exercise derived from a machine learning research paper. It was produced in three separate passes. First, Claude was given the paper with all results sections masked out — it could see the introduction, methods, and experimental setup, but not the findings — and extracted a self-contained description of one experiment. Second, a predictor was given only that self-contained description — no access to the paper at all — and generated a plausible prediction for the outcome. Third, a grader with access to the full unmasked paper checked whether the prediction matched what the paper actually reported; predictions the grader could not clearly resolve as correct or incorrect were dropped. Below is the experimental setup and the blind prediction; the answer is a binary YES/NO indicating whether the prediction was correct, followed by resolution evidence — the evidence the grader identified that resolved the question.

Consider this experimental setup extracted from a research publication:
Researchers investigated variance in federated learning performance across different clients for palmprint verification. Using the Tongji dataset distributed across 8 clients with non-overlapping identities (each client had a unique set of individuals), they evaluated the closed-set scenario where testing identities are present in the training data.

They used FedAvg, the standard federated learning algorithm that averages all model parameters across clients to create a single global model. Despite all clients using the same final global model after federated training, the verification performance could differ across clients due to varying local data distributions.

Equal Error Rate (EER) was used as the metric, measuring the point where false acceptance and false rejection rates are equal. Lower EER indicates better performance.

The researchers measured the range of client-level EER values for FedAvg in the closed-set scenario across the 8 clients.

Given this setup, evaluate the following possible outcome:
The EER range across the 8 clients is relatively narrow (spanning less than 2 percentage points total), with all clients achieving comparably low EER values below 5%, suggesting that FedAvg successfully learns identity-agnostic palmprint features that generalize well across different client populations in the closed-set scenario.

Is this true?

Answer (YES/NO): NO